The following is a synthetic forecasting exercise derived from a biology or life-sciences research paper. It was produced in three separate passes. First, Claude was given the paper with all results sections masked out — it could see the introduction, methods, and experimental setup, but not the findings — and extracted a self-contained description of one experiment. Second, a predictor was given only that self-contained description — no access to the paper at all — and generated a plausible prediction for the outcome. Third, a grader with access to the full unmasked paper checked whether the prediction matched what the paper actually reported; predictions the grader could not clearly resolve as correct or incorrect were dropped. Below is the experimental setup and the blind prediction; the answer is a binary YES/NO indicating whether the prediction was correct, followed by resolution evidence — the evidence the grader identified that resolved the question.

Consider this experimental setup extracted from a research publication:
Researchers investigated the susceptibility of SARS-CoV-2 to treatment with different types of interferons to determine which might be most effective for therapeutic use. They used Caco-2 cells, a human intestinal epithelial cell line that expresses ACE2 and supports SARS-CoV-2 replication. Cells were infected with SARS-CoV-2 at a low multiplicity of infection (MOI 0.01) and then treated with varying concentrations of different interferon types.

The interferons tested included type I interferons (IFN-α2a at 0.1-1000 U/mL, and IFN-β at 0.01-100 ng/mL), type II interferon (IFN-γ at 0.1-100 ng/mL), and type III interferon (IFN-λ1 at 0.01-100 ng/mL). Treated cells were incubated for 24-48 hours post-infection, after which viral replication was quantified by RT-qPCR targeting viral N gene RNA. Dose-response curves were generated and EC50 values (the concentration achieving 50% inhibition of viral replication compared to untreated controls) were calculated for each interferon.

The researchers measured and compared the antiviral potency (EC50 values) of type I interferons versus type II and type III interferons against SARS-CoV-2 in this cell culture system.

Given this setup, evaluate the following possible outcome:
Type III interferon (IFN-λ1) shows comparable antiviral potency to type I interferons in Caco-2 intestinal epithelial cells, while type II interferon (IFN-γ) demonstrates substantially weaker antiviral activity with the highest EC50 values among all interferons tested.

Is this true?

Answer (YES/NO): NO